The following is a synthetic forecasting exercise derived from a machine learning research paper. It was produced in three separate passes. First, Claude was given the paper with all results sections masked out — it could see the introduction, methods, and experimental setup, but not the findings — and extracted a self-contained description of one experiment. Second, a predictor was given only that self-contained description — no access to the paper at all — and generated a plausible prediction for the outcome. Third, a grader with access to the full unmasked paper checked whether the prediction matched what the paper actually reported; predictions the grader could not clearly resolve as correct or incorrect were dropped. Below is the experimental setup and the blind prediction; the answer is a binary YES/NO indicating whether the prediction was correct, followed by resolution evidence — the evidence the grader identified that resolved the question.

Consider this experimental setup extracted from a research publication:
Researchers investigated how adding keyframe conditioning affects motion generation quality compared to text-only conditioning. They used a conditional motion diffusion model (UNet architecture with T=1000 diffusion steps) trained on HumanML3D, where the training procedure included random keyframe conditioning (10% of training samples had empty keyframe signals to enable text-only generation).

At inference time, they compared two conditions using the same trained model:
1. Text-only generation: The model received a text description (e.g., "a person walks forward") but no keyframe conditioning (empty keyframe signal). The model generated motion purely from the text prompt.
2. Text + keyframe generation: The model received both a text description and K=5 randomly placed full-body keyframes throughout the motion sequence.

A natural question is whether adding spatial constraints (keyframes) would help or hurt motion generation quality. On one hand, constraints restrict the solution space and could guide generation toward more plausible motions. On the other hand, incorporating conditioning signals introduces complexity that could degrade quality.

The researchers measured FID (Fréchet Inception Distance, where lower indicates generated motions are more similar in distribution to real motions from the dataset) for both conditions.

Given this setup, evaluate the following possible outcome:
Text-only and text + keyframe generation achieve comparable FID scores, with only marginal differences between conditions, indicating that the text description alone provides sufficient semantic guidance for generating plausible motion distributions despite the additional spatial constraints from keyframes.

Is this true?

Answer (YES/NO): YES